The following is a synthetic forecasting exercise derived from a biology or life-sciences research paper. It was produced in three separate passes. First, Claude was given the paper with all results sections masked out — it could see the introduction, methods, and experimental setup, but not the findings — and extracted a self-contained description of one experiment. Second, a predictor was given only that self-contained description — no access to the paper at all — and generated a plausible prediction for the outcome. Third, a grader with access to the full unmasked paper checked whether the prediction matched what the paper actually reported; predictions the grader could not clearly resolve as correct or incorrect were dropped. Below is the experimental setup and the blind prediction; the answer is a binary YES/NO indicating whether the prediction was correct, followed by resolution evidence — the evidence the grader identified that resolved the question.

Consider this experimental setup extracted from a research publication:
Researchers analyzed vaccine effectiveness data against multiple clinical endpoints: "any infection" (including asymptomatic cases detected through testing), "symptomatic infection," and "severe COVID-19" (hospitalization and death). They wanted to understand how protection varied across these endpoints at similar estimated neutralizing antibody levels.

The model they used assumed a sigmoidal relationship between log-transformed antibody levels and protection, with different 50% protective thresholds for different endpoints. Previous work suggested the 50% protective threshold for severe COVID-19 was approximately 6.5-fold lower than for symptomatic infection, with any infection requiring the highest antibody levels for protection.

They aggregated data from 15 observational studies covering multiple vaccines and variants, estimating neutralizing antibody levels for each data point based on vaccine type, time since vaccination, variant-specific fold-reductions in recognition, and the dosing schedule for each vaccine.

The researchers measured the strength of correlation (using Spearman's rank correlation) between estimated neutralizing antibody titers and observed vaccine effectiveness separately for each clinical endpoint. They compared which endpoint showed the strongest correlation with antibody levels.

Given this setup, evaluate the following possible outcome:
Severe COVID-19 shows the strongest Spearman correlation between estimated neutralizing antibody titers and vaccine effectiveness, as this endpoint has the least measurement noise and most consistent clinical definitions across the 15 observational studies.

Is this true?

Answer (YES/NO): NO